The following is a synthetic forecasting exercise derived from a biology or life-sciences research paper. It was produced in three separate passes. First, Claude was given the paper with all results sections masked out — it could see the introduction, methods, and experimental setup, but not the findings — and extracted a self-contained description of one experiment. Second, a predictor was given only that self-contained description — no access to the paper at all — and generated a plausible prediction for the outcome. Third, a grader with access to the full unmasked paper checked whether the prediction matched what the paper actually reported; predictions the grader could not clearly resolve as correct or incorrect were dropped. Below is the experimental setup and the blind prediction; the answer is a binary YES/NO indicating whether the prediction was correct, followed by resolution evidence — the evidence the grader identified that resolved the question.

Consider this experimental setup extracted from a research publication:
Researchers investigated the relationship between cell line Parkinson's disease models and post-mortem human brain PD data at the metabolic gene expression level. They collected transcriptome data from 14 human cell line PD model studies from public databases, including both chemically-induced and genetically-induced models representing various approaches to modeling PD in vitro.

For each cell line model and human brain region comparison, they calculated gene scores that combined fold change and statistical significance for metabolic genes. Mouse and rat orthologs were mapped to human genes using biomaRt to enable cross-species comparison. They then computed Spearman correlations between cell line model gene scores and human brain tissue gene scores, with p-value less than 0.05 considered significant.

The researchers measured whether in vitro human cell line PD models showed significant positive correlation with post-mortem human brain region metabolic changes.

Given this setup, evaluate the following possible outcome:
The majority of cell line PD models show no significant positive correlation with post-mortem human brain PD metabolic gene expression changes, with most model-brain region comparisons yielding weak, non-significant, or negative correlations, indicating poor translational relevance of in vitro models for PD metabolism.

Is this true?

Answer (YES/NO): YES